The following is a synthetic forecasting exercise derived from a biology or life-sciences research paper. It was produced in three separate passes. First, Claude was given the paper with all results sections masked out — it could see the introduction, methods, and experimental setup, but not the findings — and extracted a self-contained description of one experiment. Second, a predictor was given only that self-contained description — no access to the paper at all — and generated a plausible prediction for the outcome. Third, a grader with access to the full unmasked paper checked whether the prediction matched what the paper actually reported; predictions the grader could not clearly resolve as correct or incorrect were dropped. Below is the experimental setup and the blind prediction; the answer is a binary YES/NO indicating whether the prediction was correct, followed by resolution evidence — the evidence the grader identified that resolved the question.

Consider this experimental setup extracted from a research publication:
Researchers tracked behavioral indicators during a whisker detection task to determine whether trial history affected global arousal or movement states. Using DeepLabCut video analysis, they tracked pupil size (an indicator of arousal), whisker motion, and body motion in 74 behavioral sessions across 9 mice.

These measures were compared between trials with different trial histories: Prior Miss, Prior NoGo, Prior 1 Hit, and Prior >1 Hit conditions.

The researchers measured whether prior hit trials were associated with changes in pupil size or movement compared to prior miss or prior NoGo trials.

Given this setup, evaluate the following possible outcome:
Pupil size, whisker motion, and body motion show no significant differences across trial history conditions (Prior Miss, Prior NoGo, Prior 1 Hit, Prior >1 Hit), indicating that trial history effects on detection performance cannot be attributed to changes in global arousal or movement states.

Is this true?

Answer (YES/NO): NO